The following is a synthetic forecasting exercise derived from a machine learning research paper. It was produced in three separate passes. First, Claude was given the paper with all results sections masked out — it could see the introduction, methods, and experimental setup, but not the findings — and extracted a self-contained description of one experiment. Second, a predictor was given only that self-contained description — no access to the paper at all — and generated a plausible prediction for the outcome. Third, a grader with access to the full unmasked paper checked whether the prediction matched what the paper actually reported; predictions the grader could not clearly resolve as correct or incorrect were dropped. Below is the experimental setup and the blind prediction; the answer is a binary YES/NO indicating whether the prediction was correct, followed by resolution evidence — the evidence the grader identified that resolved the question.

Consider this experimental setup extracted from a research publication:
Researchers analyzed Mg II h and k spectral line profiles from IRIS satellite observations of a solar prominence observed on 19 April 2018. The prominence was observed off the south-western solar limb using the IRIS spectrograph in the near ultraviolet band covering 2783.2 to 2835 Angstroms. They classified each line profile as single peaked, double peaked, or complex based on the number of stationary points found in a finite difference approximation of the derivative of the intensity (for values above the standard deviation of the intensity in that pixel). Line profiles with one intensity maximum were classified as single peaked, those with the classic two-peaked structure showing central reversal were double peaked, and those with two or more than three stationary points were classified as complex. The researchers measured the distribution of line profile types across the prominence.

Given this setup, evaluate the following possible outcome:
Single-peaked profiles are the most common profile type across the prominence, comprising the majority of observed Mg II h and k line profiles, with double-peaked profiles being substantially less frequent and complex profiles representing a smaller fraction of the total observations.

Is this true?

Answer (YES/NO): YES